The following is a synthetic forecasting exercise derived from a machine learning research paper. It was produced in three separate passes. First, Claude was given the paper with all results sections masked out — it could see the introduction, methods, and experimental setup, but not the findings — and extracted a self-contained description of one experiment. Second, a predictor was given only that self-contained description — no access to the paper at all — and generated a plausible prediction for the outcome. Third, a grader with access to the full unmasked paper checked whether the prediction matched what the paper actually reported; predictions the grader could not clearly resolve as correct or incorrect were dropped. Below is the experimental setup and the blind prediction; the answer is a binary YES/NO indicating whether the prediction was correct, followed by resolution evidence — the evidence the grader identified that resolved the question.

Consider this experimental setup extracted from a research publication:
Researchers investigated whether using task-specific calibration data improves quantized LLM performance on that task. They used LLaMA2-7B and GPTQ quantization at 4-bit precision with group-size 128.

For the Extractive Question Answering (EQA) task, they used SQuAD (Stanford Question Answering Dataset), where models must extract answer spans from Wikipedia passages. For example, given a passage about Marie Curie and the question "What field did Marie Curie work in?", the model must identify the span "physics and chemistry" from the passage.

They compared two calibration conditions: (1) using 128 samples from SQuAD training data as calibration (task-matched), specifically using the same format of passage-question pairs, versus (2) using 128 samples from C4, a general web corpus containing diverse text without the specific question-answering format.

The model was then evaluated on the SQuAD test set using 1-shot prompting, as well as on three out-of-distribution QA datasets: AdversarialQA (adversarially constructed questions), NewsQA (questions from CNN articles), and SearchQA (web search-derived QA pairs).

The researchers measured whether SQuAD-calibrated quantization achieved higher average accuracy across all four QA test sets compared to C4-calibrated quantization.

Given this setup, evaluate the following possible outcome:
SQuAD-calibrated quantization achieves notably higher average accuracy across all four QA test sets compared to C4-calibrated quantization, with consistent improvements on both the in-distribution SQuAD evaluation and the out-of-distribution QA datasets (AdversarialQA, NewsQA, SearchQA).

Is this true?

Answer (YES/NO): NO